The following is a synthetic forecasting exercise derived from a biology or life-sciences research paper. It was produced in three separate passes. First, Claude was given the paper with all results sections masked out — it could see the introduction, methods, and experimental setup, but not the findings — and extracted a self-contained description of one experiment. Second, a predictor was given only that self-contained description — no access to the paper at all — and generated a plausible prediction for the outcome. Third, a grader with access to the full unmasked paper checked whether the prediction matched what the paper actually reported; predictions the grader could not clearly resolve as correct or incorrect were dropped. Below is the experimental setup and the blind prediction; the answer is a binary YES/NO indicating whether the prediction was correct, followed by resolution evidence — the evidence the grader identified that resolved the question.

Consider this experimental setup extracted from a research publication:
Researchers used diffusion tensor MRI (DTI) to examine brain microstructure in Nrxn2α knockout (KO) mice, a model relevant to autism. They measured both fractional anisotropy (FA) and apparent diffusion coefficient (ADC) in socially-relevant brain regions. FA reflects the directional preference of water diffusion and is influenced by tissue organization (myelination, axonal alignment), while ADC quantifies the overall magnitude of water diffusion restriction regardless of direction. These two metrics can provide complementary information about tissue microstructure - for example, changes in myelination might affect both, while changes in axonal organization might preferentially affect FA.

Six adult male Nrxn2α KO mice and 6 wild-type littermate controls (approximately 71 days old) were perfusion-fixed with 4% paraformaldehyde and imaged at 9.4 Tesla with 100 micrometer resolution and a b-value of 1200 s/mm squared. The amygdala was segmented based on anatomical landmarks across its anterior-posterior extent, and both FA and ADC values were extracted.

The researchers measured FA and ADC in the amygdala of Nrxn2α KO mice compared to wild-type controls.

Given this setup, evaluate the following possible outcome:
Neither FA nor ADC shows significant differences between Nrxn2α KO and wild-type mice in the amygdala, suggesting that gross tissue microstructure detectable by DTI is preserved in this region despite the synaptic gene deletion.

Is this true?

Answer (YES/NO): NO